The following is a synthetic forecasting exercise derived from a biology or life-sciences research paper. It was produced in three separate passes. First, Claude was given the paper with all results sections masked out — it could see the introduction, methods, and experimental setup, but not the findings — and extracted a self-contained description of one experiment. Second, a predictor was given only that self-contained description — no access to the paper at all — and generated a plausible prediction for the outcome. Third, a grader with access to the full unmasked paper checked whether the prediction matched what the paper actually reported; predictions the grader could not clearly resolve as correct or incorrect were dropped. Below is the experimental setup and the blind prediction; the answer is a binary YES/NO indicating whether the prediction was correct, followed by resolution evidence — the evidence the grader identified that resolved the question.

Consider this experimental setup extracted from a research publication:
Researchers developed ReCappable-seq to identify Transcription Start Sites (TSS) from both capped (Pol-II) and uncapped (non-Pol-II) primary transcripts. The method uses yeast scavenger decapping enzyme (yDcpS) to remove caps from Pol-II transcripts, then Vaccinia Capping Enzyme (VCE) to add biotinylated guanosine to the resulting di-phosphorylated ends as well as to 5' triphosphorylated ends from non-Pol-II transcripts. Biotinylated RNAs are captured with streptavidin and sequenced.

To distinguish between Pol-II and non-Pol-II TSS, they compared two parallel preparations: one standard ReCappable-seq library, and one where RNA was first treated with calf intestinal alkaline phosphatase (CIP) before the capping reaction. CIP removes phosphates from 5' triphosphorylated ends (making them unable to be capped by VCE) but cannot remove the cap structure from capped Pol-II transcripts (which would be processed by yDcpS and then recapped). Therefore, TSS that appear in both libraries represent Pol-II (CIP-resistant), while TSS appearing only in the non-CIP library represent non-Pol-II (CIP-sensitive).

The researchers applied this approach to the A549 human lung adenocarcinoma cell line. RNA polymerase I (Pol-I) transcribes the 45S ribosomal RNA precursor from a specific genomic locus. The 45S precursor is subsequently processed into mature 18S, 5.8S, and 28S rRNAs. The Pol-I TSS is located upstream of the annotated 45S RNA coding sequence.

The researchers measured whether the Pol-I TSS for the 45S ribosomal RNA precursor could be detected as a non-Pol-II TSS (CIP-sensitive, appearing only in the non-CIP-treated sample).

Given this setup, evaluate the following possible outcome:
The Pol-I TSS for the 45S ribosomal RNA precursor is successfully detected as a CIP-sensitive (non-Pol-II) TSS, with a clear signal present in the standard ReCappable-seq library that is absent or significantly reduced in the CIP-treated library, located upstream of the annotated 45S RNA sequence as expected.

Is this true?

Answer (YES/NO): YES